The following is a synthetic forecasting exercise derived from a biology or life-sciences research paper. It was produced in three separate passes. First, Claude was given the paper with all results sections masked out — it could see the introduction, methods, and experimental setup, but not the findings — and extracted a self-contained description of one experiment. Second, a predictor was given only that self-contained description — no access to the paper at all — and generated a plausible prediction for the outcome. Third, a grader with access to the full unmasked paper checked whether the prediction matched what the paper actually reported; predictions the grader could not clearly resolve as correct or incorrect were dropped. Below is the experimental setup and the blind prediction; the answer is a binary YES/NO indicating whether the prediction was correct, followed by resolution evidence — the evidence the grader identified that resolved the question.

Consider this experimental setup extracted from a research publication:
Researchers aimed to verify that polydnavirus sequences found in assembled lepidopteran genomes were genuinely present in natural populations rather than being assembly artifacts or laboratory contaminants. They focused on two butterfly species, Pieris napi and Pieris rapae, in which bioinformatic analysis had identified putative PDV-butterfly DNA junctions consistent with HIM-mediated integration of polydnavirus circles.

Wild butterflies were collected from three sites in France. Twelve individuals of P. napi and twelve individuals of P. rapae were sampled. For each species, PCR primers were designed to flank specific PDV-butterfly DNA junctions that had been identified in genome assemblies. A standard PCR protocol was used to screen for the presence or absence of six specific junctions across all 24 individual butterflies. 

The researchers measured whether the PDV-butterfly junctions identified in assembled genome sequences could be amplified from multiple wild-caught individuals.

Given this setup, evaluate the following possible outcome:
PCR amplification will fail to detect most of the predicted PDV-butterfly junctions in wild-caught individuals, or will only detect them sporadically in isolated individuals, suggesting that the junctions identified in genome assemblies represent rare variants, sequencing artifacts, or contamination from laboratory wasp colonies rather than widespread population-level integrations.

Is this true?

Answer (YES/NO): NO